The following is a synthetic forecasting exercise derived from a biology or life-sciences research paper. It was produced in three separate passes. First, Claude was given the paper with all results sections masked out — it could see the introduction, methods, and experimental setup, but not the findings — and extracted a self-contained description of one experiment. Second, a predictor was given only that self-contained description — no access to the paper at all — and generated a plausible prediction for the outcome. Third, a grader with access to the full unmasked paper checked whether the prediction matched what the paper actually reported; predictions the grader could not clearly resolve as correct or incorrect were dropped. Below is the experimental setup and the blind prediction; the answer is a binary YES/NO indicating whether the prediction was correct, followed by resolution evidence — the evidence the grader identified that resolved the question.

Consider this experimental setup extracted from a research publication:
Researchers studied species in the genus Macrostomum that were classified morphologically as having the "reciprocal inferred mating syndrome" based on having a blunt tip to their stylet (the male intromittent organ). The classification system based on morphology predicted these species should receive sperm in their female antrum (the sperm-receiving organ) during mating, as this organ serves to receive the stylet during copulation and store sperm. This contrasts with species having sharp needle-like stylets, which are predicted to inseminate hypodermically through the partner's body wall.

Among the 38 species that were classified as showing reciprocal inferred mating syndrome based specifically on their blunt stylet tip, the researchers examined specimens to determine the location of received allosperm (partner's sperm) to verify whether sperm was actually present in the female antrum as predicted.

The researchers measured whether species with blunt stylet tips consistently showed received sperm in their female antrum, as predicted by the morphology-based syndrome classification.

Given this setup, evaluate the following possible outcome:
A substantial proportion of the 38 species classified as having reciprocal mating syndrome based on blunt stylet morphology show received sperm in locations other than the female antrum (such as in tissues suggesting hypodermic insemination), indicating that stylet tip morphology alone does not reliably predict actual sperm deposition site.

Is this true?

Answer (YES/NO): NO